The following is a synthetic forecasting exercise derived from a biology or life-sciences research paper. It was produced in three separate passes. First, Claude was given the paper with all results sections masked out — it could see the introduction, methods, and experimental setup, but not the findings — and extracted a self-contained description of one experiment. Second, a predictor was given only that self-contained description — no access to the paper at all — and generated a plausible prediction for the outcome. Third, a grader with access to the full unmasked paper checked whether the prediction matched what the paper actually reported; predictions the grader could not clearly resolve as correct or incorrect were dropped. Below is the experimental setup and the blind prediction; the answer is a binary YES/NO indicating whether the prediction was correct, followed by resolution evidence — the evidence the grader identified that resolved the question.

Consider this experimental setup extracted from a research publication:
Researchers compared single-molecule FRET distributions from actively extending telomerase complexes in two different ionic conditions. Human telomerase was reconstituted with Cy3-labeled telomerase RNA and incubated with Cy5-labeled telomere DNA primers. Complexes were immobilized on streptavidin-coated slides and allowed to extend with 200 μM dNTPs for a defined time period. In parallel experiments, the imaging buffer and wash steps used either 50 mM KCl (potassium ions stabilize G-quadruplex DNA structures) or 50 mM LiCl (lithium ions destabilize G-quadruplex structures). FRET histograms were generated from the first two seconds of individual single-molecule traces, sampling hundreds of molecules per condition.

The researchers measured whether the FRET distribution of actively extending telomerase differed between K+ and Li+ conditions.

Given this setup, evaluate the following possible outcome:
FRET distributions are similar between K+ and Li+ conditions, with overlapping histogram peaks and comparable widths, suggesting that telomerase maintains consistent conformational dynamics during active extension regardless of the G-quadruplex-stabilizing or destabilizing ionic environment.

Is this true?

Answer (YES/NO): NO